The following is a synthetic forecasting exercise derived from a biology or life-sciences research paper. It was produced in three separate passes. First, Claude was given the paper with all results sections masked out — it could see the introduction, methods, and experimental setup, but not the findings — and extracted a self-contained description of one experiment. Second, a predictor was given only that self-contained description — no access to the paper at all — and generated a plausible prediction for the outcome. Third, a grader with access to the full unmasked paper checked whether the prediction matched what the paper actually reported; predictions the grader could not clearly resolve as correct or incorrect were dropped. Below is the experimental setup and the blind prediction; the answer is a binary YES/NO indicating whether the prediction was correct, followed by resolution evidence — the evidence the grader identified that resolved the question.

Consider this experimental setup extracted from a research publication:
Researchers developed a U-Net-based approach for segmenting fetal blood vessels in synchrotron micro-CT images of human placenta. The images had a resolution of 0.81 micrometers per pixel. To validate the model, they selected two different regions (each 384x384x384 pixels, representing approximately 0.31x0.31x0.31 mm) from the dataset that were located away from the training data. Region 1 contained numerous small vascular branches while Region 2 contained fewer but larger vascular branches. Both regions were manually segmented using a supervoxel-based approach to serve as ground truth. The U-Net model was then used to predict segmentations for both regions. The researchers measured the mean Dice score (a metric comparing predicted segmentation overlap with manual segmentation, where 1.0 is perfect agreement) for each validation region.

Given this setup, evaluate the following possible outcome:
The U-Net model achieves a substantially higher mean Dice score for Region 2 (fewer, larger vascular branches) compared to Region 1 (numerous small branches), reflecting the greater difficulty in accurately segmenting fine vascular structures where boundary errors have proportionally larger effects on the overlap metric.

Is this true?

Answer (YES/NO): YES